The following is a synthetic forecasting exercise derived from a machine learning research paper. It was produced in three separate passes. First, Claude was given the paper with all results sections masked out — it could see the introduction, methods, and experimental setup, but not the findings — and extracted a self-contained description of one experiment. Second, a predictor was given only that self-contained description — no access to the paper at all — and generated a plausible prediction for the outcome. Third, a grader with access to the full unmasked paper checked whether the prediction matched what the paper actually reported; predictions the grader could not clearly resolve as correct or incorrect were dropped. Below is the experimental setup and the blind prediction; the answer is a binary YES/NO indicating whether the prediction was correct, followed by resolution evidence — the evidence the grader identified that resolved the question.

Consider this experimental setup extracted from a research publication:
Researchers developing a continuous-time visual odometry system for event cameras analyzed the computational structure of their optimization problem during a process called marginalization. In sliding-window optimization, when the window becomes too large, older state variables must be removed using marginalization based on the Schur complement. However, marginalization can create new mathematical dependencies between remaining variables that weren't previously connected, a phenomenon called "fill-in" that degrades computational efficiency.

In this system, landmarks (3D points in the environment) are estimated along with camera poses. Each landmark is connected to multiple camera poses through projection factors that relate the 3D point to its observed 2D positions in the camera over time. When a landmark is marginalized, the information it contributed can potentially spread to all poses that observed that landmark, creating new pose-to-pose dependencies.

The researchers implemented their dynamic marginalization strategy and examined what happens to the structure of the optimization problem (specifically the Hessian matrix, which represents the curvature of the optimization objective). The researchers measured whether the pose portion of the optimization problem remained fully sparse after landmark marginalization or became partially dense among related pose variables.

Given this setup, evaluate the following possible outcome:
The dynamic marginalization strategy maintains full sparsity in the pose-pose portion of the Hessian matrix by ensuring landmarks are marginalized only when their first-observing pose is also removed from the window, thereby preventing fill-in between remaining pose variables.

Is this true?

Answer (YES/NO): NO